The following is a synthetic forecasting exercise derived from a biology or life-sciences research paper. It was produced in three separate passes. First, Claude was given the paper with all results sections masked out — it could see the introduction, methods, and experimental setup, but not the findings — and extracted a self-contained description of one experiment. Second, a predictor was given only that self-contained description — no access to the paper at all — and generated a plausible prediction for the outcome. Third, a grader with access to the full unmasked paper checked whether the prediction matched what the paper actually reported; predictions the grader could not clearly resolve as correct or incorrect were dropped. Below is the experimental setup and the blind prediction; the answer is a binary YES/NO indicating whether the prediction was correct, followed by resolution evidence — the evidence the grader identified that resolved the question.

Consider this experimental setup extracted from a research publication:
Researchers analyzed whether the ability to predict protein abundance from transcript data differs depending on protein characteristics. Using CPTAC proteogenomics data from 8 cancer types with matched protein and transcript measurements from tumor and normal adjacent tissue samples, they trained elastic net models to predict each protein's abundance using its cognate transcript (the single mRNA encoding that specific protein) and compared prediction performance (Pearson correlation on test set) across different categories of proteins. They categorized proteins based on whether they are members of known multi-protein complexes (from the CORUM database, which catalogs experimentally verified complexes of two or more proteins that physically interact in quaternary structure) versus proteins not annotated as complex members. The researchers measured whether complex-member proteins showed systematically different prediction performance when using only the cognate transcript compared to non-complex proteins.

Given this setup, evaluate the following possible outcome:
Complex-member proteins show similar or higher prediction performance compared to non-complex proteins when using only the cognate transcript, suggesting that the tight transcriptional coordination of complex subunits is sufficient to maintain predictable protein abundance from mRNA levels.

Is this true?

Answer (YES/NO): NO